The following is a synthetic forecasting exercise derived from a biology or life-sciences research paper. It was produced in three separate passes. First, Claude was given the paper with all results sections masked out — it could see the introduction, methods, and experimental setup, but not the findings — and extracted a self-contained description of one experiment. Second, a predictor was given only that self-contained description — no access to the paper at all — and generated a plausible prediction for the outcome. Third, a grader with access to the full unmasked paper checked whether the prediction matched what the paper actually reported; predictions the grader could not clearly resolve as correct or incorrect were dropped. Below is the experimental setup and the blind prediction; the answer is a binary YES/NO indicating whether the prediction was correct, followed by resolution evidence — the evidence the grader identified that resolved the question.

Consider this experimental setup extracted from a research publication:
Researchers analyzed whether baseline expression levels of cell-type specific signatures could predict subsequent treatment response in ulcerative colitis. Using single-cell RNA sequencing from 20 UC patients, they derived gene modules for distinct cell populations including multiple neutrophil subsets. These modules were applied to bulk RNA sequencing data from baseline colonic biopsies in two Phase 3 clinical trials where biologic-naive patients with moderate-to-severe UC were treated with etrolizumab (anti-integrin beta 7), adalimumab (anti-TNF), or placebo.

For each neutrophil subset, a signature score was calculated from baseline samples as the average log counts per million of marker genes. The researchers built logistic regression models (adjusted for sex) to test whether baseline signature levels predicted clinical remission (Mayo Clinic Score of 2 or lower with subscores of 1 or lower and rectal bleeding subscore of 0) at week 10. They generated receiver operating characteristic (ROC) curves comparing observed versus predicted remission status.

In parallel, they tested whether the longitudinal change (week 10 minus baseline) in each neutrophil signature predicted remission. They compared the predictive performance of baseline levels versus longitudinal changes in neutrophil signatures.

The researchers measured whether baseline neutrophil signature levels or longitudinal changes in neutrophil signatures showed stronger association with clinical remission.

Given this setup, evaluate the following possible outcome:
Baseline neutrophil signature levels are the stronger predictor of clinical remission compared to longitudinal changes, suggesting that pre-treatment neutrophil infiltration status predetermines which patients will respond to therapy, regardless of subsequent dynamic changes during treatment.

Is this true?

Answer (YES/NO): NO